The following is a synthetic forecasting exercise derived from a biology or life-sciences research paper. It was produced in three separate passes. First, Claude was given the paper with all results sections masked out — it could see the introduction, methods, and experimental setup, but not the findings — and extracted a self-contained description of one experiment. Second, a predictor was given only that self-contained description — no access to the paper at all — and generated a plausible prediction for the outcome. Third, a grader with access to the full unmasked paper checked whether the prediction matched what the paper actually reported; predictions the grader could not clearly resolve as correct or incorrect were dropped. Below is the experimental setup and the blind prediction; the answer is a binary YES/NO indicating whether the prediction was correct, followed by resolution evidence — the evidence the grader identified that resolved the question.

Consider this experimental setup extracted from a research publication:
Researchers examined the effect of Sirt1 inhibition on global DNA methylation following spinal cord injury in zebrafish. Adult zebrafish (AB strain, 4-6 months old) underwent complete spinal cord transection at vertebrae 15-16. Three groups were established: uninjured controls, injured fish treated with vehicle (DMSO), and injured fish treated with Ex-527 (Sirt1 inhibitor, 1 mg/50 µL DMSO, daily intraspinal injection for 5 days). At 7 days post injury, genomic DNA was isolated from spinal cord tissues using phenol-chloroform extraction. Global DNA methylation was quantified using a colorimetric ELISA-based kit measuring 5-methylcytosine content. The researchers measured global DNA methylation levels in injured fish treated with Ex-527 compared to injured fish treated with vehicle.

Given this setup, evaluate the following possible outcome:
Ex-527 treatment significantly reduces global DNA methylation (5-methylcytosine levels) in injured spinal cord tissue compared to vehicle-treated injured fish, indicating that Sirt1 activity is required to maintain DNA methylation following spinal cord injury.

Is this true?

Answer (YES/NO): NO